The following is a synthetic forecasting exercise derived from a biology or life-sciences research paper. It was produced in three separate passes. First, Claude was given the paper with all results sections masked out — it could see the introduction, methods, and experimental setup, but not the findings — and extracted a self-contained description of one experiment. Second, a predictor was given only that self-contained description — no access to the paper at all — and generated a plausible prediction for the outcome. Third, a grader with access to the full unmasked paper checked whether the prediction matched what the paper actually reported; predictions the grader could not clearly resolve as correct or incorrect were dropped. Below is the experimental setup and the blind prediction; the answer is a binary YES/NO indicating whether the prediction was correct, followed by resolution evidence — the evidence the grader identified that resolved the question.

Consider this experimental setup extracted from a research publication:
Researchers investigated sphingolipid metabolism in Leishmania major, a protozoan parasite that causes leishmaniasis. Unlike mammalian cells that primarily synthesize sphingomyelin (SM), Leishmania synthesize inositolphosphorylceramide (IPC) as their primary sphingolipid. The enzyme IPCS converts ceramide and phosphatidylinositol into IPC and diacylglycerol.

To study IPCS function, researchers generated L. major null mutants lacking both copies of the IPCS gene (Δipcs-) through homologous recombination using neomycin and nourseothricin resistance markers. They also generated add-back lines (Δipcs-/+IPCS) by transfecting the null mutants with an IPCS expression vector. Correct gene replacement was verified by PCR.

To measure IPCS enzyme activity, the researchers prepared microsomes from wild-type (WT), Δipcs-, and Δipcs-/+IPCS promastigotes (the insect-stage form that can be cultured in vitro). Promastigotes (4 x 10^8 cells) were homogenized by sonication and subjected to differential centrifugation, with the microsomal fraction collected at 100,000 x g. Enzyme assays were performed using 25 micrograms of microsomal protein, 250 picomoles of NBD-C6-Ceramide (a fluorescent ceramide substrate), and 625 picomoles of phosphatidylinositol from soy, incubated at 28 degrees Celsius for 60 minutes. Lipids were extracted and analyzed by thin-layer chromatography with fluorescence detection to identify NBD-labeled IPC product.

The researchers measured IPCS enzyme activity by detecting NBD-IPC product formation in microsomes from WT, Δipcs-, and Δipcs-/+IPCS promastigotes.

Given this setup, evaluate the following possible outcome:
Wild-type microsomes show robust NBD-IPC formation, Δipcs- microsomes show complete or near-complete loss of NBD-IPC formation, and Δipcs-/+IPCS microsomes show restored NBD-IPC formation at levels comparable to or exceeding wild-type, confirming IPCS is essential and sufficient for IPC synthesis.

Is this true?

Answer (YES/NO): YES